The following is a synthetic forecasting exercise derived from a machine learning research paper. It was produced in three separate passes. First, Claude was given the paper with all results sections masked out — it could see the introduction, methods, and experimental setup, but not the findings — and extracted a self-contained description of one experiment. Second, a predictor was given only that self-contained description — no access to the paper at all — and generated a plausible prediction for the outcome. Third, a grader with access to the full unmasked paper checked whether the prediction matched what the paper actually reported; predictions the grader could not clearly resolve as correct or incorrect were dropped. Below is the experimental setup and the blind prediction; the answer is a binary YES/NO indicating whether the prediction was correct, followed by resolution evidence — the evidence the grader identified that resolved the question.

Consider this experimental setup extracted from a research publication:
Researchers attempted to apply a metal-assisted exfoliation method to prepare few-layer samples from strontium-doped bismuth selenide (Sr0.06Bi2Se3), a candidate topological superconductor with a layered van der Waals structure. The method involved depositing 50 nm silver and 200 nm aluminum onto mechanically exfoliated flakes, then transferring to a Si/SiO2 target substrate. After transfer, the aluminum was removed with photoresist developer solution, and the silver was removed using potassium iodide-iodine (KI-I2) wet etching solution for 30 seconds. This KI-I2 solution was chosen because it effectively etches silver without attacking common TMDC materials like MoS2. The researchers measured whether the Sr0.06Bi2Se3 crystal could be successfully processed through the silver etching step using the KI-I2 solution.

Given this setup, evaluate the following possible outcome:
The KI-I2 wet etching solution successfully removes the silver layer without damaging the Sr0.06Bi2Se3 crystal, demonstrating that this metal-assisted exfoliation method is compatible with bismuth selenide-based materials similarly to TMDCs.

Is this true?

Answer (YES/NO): NO